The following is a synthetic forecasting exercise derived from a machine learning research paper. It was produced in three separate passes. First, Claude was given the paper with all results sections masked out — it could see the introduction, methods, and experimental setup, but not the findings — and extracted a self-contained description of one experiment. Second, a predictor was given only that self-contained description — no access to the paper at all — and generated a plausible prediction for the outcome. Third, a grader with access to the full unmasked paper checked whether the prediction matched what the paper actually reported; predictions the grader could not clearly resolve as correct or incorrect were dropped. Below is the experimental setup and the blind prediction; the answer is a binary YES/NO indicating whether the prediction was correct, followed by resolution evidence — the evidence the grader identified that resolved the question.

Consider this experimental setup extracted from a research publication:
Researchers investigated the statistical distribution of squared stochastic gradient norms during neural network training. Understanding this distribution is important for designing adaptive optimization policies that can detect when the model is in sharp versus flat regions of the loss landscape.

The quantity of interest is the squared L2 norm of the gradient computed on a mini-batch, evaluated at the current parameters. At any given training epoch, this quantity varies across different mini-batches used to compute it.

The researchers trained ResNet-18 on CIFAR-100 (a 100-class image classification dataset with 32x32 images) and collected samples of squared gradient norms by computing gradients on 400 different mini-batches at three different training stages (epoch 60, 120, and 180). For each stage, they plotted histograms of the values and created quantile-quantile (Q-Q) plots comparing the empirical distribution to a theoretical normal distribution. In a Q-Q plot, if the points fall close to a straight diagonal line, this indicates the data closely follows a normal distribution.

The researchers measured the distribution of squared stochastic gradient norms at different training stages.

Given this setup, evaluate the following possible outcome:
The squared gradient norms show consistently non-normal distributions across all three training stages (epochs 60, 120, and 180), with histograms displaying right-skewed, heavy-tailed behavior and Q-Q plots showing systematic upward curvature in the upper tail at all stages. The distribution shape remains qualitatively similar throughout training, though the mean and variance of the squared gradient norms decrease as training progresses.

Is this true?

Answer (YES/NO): NO